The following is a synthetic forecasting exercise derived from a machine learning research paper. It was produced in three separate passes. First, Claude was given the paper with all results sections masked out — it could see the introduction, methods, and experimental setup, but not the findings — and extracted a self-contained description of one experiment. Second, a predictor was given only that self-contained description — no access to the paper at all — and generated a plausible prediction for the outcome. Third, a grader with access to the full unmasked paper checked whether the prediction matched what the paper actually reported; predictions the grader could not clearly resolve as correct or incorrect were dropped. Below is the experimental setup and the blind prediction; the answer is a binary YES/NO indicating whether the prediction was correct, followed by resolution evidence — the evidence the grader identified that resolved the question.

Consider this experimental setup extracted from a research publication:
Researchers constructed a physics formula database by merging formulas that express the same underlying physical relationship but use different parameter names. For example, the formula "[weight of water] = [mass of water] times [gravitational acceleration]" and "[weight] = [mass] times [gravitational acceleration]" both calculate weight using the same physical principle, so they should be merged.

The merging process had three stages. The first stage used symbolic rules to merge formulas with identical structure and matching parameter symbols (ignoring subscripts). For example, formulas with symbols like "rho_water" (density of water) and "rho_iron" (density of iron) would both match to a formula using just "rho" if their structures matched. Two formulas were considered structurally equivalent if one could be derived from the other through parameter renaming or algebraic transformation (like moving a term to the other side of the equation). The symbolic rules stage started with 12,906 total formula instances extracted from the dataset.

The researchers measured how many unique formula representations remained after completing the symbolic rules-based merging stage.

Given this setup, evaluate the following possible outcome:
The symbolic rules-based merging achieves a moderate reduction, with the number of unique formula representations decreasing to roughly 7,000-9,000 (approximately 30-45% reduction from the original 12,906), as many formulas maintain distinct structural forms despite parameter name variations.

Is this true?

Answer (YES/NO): NO